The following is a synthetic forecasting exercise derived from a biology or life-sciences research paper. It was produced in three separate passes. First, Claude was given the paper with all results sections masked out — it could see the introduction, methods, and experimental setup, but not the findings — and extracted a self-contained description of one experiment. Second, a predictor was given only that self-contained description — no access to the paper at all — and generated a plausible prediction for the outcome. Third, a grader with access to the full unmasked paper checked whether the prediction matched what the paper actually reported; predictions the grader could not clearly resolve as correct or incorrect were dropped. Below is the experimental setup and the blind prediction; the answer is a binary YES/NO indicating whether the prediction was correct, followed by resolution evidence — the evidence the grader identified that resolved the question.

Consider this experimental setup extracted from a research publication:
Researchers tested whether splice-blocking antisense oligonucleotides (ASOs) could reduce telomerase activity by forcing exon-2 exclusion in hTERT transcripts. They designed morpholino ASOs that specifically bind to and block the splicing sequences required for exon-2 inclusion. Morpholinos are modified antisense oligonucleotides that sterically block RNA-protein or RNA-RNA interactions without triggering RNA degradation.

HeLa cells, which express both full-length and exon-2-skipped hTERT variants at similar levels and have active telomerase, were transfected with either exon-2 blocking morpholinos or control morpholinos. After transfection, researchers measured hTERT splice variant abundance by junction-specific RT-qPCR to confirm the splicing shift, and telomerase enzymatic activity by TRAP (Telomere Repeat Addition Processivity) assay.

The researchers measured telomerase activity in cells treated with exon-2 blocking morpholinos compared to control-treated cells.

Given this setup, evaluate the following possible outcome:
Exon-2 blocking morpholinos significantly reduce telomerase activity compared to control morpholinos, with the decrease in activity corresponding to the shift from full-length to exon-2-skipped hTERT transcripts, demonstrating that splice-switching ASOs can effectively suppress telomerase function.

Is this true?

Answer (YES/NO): YES